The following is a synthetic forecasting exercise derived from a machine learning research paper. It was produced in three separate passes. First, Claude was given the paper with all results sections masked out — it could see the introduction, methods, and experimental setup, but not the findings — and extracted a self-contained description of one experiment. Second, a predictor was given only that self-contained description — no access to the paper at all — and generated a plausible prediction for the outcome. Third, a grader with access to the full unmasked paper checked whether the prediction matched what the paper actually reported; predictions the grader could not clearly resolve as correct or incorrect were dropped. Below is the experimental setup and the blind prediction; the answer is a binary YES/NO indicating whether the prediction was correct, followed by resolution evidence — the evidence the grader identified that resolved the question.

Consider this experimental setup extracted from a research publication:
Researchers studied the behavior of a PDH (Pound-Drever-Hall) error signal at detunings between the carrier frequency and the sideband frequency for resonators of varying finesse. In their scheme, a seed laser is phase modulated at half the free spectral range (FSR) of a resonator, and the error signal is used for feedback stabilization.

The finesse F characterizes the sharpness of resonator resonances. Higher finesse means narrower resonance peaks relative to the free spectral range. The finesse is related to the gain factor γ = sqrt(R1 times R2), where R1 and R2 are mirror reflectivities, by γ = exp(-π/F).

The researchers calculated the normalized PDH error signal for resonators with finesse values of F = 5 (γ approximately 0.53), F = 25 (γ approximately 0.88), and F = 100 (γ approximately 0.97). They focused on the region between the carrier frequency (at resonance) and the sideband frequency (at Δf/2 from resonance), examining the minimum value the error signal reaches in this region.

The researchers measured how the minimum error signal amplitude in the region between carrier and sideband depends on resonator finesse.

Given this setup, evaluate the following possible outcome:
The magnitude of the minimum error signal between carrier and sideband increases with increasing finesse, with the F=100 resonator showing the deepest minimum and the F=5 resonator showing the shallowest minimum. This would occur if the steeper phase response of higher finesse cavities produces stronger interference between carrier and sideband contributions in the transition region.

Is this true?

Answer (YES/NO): NO